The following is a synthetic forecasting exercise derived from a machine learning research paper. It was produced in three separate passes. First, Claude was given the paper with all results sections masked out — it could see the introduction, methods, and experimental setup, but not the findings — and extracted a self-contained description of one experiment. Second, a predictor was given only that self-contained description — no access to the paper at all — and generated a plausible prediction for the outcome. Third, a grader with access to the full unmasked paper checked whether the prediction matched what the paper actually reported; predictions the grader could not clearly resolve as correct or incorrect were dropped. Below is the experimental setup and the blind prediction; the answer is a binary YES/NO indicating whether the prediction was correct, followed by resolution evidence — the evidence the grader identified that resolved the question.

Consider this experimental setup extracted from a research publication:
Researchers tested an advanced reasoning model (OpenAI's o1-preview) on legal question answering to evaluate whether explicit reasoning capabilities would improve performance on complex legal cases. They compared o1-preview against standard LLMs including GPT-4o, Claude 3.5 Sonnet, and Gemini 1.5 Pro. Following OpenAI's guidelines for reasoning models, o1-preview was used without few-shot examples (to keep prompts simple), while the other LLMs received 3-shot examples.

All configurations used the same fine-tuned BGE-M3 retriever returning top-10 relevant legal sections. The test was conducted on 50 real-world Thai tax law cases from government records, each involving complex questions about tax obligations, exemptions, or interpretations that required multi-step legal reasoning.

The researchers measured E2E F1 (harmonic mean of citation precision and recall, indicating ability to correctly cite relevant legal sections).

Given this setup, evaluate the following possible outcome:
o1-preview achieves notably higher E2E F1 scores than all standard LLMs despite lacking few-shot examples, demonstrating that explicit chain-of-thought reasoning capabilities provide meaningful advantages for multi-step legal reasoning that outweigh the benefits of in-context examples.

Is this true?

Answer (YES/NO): NO